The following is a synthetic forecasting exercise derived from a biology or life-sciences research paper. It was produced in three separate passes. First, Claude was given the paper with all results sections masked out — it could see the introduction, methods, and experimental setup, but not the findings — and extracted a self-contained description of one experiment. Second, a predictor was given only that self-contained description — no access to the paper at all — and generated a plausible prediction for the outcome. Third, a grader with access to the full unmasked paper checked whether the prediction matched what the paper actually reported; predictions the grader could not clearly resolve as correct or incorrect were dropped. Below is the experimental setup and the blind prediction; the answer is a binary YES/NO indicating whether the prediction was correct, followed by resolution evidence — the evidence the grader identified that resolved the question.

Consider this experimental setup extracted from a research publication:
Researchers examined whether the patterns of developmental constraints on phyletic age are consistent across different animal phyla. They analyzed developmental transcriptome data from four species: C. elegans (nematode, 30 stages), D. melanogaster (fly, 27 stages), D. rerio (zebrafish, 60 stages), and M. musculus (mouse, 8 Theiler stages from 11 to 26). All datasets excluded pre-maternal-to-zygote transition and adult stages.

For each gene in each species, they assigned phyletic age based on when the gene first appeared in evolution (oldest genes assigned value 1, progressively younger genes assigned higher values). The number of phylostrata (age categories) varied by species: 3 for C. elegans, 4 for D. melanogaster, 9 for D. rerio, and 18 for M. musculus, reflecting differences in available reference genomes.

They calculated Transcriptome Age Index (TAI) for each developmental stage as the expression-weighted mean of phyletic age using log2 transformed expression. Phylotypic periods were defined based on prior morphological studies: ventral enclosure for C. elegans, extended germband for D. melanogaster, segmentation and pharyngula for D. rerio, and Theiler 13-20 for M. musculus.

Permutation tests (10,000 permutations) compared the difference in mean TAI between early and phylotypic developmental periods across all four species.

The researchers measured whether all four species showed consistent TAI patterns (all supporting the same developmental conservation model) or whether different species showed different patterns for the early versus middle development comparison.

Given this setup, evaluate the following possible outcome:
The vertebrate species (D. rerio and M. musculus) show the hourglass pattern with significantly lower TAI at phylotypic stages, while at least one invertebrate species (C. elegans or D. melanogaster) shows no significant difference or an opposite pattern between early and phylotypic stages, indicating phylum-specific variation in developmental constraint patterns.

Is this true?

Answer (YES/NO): NO